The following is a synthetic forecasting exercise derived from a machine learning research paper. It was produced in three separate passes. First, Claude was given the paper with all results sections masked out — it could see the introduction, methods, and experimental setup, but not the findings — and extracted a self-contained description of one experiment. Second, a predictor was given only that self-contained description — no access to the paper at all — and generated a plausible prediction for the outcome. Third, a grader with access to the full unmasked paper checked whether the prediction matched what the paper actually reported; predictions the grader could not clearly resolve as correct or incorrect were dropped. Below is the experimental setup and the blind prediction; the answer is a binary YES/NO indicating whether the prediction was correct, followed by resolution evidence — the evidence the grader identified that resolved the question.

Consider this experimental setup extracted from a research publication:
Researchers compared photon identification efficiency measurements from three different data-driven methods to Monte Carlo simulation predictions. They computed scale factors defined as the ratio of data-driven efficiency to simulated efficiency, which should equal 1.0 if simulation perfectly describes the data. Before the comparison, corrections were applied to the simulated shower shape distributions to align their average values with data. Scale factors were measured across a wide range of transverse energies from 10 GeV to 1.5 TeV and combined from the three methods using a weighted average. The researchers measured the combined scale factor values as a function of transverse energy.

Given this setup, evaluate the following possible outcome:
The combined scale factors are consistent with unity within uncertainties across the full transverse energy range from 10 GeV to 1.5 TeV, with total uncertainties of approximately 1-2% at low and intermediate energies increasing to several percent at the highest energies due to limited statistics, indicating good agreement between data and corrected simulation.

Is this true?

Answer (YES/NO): NO